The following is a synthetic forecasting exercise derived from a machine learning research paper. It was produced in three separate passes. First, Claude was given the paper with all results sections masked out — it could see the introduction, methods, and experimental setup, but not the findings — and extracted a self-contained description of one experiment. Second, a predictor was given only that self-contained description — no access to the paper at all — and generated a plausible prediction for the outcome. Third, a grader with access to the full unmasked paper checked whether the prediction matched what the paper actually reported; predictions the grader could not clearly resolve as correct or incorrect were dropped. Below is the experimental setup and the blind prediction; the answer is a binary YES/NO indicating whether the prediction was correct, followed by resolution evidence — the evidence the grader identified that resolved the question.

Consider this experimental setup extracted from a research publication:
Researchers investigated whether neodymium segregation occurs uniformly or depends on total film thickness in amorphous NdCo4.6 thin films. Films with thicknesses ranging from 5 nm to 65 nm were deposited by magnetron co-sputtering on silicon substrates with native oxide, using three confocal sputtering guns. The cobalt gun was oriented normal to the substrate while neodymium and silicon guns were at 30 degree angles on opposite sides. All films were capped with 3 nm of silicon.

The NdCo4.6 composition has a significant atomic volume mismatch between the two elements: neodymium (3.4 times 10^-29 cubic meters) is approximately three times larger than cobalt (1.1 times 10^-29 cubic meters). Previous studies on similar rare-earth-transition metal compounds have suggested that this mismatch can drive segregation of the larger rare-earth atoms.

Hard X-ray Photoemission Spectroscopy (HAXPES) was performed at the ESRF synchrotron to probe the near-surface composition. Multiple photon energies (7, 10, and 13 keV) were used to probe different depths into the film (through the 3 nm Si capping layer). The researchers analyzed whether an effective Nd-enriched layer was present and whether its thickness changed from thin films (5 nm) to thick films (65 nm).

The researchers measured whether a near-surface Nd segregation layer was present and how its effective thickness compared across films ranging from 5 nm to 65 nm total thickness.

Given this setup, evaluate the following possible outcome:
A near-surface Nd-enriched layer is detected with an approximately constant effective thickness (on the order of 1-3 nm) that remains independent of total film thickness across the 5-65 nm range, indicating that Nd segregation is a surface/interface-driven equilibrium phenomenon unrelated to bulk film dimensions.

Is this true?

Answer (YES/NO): NO